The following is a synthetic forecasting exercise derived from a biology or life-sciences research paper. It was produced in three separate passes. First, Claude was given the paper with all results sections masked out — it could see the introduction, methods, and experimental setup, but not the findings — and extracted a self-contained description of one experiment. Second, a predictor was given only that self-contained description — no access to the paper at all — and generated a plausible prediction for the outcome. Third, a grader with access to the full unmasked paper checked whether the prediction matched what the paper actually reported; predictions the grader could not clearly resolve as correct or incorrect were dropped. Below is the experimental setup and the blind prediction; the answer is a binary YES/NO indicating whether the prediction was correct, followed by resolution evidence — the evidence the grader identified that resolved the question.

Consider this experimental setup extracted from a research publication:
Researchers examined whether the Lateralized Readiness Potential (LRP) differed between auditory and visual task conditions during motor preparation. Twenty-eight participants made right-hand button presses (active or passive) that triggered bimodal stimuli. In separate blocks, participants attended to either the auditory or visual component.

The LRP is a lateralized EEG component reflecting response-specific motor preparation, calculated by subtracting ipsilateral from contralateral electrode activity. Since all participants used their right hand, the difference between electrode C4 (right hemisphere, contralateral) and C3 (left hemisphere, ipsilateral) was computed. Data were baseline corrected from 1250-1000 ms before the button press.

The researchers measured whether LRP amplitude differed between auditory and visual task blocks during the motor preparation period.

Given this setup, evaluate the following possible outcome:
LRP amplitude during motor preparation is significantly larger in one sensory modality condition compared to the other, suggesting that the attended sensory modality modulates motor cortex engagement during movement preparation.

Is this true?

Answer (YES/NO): NO